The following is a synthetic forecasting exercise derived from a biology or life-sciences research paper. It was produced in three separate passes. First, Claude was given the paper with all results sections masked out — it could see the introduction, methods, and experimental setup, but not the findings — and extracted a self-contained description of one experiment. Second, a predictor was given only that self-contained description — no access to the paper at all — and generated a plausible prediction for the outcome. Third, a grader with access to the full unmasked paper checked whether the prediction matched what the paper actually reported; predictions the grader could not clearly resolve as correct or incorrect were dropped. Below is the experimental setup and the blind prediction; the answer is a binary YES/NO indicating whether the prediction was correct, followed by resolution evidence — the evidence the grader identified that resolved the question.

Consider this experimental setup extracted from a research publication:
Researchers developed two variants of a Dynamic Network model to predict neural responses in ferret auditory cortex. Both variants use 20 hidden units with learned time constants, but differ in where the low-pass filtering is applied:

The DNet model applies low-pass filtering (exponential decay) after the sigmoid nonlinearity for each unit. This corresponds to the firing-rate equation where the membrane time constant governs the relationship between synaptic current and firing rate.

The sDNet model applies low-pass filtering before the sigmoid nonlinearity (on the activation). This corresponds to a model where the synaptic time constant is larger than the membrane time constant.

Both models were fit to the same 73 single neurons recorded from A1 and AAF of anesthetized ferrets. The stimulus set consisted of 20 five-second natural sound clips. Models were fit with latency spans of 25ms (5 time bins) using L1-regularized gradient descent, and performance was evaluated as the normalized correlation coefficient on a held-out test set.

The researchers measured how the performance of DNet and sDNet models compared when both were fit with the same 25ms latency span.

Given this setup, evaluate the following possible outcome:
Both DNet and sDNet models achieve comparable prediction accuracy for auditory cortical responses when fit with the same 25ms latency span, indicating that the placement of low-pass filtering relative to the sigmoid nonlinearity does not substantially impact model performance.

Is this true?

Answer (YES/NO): NO